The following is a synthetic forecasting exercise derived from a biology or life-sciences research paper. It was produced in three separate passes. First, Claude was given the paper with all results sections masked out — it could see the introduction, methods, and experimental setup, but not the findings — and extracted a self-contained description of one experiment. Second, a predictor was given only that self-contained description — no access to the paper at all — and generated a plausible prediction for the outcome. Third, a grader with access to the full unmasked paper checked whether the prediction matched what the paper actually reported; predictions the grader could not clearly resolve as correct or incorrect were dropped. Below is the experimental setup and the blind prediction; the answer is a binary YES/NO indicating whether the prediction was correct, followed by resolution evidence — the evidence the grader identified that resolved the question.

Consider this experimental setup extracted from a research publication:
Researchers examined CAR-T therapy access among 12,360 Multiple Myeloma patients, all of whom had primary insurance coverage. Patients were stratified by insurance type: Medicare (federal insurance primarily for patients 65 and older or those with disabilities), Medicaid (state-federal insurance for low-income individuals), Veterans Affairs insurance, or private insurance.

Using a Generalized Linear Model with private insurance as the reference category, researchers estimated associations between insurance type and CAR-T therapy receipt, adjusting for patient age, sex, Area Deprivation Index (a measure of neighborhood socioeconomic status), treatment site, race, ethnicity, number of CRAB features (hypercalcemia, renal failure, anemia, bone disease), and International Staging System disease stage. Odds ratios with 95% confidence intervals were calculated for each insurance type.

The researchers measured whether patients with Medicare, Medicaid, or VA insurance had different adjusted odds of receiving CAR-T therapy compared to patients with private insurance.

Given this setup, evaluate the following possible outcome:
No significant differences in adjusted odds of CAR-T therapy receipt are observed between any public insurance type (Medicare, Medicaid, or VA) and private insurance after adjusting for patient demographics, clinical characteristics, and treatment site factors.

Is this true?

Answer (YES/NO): YES